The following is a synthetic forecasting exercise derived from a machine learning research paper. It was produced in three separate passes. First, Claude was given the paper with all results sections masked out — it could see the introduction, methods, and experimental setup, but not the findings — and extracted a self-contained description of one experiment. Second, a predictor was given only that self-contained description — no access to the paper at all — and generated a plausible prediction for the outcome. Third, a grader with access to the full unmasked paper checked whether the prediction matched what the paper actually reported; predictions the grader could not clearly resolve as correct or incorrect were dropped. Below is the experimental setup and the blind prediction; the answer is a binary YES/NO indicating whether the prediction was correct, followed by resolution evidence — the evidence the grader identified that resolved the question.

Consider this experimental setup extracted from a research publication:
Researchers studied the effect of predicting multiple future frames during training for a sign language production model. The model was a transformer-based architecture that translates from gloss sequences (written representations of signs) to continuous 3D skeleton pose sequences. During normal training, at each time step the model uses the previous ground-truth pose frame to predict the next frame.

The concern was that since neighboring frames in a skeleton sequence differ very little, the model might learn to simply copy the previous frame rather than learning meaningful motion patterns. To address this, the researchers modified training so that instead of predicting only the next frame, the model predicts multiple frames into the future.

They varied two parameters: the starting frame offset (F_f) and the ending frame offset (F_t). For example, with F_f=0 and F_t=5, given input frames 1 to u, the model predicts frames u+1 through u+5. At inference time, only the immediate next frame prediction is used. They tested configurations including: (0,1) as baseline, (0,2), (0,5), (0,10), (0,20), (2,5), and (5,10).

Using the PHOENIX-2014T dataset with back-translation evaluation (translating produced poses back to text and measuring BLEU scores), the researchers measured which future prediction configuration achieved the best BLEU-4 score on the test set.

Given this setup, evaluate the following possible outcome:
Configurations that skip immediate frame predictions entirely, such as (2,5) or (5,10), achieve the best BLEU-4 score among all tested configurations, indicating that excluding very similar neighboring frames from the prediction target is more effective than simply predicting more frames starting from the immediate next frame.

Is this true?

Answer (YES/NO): NO